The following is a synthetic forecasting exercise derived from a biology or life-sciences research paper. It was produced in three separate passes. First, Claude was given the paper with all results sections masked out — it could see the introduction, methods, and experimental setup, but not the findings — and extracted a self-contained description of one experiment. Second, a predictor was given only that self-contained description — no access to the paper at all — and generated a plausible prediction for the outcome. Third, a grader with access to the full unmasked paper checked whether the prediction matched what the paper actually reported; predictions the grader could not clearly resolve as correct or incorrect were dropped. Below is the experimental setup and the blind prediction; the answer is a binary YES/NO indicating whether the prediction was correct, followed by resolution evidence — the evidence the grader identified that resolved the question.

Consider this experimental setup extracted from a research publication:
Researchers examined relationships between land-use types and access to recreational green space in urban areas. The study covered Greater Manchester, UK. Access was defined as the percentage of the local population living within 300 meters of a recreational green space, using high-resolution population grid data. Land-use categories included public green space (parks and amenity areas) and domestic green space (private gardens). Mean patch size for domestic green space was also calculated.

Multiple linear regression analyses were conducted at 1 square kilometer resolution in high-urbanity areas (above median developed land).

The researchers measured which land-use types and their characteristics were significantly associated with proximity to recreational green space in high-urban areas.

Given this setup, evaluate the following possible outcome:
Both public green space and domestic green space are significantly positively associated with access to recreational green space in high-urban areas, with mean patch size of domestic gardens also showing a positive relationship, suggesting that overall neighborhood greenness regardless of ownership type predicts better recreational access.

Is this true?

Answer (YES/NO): NO